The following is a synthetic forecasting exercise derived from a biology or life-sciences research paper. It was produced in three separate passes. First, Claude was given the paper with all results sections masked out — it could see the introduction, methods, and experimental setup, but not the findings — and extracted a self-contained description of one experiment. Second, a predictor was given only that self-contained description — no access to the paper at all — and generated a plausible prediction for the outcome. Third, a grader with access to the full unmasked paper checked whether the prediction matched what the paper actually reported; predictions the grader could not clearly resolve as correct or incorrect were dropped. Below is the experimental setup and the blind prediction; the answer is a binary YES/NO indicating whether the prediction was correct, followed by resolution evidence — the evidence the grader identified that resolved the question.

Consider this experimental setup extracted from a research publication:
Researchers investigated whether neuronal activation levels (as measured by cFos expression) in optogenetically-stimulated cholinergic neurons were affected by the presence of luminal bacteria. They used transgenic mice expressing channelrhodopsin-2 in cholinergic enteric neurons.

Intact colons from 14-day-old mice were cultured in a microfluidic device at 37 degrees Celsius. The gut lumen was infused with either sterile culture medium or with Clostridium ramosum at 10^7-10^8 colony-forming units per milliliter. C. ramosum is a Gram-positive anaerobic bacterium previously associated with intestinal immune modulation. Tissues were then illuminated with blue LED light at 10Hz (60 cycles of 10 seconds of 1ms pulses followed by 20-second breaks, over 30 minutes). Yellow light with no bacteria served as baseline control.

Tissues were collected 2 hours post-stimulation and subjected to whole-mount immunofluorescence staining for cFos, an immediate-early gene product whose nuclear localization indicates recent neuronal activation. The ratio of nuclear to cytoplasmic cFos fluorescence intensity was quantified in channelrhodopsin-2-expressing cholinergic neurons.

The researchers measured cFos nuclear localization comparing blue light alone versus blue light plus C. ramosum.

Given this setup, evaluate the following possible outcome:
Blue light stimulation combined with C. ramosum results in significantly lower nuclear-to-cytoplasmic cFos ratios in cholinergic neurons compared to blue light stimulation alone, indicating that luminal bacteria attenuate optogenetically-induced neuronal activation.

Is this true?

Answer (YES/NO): YES